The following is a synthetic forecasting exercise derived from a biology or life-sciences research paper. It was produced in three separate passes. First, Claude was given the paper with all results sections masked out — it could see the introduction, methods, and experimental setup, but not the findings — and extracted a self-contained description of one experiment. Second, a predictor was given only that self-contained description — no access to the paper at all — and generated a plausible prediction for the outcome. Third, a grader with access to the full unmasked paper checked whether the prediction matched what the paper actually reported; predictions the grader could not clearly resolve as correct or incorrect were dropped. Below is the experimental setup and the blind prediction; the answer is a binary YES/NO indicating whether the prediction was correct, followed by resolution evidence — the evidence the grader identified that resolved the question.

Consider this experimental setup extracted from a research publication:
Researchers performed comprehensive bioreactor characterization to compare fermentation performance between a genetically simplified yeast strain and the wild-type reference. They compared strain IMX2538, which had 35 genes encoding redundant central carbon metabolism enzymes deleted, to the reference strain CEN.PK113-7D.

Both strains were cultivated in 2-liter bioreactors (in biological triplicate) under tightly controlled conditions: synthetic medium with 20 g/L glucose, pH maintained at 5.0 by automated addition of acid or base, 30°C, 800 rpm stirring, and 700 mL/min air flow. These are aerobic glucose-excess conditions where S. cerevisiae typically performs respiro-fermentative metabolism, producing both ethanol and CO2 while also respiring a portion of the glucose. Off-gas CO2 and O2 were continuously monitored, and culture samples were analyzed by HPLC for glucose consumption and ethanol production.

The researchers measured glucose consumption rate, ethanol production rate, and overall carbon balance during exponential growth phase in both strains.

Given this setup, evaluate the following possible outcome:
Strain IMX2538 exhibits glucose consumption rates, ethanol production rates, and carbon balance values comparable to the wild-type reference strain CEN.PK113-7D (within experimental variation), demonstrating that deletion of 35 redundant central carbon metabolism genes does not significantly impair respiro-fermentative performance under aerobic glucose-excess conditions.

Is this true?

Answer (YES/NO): YES